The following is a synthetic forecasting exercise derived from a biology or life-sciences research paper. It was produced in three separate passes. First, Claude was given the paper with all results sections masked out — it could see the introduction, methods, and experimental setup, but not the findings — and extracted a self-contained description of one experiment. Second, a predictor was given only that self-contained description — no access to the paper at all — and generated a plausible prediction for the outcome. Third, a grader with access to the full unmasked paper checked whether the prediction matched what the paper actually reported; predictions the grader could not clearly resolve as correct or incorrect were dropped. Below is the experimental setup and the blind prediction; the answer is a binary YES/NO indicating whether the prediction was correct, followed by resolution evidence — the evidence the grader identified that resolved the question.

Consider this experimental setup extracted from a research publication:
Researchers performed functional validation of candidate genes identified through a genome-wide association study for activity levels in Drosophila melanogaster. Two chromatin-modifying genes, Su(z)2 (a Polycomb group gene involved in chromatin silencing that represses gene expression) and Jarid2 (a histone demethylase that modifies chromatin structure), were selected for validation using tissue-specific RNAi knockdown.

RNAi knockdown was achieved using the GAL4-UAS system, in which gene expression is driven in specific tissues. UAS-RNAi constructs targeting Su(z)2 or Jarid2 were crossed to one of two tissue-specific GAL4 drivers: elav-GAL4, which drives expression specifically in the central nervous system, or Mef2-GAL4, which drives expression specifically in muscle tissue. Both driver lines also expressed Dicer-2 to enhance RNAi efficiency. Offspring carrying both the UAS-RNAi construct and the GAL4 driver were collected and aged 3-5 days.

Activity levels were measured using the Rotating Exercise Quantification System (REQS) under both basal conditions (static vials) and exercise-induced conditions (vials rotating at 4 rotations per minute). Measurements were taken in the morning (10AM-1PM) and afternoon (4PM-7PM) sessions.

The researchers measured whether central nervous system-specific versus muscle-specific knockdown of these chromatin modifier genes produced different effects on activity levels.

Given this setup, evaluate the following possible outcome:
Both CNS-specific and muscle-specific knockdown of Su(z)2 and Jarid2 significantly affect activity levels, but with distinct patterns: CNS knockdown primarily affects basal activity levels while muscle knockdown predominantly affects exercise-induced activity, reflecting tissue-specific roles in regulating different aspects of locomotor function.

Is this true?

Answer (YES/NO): NO